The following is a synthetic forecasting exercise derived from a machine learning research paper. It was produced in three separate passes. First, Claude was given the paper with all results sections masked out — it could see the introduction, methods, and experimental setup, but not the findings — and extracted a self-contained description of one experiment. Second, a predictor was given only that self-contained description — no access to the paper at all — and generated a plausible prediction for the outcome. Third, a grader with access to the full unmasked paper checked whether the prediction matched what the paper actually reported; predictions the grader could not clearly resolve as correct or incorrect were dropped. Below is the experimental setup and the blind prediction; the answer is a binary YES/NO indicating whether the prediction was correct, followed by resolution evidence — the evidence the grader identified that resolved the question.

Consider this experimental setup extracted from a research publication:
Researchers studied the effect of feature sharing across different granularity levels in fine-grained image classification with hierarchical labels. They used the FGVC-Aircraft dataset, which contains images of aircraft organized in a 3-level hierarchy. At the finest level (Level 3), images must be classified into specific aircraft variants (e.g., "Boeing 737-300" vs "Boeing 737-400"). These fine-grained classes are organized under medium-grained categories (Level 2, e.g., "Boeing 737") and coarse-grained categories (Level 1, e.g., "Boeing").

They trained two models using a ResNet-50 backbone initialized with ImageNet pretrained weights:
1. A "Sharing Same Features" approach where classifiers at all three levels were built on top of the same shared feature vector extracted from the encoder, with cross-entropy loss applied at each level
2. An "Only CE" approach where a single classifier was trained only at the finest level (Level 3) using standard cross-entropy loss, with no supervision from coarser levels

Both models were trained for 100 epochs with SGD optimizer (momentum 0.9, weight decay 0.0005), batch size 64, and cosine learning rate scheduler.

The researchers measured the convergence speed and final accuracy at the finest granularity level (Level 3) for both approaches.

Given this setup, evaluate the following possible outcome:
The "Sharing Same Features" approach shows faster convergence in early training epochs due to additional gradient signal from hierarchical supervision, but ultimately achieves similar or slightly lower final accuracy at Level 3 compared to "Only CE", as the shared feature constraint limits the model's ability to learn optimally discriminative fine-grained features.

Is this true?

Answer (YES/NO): NO